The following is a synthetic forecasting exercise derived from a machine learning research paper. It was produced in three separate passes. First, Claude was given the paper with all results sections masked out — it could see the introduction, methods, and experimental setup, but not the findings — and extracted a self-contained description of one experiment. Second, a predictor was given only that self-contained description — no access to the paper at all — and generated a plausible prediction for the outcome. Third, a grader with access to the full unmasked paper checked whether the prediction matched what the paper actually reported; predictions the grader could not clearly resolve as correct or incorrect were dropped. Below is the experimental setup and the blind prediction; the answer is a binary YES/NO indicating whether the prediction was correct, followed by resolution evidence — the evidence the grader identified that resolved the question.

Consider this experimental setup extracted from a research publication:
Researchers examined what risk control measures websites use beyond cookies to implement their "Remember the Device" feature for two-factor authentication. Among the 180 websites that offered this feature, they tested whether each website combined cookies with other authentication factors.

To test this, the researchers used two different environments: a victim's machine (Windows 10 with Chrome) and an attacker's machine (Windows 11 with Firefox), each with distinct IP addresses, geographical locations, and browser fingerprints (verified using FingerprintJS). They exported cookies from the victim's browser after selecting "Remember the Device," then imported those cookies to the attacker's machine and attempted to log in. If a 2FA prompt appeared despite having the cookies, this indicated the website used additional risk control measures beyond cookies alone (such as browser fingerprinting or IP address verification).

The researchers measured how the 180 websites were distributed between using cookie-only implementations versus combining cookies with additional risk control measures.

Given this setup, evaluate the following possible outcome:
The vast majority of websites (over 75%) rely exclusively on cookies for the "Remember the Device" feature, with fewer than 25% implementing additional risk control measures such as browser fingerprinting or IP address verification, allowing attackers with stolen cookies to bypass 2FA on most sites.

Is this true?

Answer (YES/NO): NO